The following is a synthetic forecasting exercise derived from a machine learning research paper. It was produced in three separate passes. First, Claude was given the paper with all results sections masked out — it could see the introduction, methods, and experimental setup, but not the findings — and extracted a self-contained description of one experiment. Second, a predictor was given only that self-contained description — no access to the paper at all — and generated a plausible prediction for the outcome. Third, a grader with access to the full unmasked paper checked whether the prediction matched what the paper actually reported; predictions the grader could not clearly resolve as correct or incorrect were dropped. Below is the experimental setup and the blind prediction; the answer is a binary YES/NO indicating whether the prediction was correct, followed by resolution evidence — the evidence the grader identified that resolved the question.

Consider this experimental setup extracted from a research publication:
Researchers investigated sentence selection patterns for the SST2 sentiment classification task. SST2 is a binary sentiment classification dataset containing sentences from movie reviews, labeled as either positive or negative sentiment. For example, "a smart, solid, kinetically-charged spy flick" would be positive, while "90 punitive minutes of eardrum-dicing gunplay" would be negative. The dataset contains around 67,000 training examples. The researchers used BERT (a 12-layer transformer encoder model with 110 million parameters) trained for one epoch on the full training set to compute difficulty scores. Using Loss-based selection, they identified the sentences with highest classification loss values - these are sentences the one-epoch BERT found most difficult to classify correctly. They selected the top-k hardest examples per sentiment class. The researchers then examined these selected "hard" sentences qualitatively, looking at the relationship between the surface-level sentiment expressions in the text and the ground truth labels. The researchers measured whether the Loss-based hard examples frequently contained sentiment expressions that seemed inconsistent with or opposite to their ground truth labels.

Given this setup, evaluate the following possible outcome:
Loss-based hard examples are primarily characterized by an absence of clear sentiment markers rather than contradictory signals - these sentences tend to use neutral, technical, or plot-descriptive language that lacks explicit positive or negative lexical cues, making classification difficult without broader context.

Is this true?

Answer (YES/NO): NO